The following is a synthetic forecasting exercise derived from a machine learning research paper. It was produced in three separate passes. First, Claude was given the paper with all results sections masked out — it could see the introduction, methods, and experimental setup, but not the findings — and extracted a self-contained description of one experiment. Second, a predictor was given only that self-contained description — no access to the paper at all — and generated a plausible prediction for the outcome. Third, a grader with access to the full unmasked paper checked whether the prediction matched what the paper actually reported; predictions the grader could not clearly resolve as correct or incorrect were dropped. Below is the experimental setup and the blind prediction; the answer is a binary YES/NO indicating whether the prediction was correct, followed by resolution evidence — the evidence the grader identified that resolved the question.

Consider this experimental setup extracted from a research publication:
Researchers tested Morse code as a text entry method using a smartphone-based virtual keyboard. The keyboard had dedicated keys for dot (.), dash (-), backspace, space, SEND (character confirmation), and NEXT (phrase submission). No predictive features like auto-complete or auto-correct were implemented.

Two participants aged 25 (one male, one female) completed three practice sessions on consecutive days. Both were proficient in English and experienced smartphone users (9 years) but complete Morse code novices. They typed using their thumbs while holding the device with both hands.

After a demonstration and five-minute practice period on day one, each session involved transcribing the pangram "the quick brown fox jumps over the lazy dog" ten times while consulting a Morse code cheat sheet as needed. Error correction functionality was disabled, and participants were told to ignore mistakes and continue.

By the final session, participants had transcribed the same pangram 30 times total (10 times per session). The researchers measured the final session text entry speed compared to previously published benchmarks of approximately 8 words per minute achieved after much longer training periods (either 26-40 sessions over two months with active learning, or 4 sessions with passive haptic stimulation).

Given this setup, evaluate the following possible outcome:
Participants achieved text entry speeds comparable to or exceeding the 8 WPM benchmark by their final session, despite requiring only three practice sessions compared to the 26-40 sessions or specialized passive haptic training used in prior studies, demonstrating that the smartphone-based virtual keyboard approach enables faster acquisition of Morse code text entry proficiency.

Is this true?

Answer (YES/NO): NO